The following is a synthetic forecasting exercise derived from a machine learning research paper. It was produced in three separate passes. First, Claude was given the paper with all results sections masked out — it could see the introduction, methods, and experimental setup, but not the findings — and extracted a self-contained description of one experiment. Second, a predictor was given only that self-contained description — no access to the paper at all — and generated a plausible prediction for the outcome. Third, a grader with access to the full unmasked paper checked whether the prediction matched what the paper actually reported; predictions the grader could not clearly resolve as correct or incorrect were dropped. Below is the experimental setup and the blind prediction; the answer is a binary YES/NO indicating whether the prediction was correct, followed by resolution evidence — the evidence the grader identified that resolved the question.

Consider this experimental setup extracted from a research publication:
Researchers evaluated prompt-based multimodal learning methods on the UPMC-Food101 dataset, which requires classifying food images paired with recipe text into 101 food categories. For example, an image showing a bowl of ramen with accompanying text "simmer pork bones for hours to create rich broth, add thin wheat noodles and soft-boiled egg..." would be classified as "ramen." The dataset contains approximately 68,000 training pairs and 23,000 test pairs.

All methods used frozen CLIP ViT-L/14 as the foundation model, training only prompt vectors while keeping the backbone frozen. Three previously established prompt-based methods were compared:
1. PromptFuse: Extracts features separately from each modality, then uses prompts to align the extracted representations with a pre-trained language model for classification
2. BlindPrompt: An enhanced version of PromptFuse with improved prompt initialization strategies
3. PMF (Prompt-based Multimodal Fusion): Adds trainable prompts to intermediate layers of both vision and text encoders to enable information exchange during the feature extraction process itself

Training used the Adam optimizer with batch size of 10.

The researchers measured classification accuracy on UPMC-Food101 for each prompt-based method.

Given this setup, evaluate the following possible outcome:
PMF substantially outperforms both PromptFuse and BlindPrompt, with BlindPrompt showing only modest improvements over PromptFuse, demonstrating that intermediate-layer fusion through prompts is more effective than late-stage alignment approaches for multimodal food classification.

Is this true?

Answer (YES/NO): YES